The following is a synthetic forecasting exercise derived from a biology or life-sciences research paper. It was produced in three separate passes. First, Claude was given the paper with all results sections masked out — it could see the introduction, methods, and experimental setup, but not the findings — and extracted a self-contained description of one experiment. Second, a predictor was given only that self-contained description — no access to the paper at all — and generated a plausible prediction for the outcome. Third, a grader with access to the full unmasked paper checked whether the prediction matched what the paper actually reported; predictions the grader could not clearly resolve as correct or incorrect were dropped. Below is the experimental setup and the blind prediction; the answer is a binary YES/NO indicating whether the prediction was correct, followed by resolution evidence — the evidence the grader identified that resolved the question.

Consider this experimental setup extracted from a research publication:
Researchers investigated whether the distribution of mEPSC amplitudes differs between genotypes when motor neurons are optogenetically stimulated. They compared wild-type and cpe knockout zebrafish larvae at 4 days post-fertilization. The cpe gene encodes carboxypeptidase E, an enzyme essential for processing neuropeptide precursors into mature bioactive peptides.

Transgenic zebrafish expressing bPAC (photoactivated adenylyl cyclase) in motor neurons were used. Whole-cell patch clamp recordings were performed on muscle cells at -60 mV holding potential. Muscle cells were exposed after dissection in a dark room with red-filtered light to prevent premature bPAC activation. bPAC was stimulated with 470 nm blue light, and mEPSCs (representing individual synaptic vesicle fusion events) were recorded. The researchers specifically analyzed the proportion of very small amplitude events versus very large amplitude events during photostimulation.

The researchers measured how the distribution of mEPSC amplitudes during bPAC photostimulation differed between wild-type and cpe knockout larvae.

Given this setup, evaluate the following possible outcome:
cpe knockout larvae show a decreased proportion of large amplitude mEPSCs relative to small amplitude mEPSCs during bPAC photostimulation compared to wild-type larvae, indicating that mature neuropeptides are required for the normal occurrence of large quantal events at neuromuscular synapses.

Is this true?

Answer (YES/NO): YES